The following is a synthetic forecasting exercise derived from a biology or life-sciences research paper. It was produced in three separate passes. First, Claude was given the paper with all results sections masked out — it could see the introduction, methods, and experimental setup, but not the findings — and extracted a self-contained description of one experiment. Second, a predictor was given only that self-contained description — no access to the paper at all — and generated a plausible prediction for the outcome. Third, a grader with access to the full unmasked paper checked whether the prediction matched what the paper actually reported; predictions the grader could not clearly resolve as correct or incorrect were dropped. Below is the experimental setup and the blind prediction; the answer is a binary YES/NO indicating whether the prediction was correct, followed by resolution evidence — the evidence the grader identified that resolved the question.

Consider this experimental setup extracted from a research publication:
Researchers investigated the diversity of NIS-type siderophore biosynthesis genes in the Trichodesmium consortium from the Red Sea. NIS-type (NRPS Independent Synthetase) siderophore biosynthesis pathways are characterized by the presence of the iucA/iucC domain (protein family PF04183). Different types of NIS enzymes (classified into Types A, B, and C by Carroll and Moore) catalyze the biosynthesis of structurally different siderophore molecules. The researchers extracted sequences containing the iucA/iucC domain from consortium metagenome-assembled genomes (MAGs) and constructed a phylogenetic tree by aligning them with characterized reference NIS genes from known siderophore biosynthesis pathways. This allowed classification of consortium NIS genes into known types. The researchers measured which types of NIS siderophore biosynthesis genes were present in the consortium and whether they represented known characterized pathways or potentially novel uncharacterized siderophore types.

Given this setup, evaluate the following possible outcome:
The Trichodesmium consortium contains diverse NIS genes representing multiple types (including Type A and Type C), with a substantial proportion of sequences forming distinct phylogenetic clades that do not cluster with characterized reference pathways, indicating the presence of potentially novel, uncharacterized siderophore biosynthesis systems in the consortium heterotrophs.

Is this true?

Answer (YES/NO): NO